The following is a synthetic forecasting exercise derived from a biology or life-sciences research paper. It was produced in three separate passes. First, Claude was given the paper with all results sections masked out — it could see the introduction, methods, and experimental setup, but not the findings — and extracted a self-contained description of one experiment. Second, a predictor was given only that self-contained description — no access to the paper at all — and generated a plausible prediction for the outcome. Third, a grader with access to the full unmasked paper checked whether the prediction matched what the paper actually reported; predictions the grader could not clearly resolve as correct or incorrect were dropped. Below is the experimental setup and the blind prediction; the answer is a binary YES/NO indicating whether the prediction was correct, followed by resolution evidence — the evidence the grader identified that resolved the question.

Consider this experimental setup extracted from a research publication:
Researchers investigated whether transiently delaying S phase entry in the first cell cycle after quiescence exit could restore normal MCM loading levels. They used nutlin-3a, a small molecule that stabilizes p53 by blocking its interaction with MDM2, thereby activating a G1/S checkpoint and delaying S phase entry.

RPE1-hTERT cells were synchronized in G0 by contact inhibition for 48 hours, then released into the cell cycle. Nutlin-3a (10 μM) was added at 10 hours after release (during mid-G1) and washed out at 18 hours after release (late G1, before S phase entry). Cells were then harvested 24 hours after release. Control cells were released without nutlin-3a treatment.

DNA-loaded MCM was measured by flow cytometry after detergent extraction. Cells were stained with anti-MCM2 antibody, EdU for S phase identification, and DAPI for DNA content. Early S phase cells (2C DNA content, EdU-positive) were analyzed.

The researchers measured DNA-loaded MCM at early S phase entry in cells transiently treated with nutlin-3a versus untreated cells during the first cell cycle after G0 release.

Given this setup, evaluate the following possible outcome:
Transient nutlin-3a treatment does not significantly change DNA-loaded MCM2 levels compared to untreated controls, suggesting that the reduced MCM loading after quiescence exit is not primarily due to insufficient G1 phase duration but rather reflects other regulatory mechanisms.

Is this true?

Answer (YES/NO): NO